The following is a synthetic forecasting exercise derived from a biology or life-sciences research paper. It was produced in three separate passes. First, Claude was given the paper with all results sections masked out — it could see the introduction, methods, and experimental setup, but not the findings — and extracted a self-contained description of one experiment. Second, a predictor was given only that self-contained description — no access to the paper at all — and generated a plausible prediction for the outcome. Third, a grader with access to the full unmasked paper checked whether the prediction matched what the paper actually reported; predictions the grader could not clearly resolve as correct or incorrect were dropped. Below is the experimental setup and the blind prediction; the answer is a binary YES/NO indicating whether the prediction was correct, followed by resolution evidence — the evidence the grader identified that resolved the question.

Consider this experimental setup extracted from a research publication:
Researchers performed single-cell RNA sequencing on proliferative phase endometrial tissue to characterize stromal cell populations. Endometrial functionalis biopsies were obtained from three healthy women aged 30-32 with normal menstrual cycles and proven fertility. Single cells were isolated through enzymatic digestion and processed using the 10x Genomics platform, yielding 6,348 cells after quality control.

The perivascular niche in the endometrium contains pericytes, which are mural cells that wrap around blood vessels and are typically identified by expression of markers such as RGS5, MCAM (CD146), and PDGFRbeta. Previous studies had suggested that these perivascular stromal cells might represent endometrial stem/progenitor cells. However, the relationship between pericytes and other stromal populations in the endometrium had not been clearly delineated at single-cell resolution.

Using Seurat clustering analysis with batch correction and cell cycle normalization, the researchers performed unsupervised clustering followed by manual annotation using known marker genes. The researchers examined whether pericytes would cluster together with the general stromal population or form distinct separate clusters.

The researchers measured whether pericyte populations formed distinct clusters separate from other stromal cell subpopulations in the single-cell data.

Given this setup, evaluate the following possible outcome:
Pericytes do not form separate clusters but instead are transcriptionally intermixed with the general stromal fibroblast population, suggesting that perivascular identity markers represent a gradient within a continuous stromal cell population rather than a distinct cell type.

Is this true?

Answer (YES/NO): NO